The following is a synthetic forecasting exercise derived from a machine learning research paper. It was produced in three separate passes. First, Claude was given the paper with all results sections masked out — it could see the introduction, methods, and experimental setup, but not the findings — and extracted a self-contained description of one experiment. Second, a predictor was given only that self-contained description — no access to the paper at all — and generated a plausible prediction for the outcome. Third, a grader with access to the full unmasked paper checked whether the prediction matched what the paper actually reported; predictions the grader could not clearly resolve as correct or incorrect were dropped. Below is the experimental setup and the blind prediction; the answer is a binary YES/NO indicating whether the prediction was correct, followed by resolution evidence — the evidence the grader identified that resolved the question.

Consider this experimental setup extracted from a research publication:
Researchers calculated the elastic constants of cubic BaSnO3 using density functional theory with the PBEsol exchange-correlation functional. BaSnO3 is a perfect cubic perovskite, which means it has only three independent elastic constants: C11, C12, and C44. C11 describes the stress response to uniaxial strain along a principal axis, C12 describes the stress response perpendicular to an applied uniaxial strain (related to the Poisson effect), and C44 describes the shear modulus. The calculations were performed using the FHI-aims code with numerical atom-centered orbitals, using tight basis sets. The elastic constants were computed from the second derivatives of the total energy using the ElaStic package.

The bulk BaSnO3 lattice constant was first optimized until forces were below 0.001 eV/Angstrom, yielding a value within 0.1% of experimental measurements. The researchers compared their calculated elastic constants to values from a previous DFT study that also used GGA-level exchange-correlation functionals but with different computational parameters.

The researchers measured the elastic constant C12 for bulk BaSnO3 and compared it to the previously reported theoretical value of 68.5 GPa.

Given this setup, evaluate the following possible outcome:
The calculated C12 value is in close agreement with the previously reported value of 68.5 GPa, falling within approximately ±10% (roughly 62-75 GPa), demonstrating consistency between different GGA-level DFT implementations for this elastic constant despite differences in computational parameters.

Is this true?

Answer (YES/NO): NO